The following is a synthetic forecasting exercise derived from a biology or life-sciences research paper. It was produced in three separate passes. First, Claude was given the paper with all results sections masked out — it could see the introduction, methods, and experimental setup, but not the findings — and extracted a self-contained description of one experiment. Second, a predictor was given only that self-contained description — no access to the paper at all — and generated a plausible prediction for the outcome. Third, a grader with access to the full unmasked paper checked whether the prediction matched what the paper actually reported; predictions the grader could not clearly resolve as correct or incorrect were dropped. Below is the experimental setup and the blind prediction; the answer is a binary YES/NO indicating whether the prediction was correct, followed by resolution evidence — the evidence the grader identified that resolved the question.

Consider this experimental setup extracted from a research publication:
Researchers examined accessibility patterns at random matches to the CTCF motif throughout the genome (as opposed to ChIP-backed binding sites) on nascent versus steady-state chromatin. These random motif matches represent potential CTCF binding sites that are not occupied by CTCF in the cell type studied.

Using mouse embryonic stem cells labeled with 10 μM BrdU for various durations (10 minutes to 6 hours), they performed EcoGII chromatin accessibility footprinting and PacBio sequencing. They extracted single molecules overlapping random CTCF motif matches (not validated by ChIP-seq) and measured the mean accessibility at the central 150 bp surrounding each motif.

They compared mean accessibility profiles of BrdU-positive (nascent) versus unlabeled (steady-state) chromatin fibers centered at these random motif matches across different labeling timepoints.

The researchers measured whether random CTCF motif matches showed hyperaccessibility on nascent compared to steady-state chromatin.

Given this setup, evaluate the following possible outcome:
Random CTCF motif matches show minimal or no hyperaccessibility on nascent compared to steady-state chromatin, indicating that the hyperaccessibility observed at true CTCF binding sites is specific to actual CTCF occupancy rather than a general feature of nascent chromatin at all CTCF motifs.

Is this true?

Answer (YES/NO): NO